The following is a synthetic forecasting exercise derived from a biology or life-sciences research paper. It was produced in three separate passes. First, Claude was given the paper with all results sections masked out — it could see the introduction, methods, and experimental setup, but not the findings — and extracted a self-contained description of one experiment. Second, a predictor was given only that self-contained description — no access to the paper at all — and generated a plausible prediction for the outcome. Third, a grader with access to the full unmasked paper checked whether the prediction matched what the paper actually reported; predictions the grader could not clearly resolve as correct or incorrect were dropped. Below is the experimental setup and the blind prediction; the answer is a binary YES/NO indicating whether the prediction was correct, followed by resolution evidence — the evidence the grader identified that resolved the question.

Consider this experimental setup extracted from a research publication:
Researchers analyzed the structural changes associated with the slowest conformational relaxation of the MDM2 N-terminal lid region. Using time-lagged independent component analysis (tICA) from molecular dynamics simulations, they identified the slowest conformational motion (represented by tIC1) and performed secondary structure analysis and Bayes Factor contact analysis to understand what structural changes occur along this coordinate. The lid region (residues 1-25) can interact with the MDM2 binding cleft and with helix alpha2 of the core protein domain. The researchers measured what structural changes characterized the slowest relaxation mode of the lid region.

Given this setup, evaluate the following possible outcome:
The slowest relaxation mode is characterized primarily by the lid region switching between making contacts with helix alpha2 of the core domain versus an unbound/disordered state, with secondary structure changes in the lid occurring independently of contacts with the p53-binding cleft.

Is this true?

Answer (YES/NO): NO